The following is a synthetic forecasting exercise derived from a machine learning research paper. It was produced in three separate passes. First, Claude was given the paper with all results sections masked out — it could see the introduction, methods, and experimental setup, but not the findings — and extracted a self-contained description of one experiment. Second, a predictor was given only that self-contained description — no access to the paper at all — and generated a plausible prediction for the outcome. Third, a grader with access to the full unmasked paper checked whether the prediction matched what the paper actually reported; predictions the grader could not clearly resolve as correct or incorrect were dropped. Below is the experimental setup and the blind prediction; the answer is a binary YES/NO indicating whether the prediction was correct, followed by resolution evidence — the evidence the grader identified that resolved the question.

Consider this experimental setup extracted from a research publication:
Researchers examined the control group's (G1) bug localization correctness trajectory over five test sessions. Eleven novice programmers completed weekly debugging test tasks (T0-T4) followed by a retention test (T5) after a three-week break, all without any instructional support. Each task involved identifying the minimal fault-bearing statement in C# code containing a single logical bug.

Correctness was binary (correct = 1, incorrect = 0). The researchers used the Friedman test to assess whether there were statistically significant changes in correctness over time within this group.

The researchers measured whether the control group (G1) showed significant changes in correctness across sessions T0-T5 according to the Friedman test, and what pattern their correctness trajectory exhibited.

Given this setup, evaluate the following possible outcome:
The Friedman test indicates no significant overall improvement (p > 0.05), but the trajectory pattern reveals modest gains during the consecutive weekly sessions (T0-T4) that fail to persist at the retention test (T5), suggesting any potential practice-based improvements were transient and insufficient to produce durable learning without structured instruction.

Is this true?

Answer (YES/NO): NO